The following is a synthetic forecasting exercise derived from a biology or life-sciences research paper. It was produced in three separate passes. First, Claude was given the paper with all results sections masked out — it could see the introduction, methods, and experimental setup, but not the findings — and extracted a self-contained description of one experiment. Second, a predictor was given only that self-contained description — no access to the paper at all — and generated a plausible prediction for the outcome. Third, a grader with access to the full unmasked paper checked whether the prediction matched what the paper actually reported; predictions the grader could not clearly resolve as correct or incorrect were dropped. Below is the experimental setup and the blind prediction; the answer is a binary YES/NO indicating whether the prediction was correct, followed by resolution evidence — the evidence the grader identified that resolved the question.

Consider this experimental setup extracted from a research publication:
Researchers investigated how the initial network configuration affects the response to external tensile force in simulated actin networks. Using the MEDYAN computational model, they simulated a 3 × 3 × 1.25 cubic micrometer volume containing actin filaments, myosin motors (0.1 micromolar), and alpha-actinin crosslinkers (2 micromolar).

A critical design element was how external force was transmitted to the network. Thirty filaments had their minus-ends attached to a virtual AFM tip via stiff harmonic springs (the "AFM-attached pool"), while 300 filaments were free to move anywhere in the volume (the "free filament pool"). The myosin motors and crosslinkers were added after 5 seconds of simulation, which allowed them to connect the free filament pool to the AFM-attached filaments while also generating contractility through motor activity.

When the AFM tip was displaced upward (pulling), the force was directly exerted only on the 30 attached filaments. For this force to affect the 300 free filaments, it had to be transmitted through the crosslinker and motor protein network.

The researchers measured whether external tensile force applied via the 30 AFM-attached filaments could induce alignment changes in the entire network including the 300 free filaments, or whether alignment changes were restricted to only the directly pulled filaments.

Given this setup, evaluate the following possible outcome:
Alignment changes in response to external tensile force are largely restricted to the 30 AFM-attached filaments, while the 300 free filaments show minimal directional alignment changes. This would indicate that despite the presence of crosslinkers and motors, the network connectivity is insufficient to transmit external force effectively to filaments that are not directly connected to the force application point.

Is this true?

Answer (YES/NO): NO